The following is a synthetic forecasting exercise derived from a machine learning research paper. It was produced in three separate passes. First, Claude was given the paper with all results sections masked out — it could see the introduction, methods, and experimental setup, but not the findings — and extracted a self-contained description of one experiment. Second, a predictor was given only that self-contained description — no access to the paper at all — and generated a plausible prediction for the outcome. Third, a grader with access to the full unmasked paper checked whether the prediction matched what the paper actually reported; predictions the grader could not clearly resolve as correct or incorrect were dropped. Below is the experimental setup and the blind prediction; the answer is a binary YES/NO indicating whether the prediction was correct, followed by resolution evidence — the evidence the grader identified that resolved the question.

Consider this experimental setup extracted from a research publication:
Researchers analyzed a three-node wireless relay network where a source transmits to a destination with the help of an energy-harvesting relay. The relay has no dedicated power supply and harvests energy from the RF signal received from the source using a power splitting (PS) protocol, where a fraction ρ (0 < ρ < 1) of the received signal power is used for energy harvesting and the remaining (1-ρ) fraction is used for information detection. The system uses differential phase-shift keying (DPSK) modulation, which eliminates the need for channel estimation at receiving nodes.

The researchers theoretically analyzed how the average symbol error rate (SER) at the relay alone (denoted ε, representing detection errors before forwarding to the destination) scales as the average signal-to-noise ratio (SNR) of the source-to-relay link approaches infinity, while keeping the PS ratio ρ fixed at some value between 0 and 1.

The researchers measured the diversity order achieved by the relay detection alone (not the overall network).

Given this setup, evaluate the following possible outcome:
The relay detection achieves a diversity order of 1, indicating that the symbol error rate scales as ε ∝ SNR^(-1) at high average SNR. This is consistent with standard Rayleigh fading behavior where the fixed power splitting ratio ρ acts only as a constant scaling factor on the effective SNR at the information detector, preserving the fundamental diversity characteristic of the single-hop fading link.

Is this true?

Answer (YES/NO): YES